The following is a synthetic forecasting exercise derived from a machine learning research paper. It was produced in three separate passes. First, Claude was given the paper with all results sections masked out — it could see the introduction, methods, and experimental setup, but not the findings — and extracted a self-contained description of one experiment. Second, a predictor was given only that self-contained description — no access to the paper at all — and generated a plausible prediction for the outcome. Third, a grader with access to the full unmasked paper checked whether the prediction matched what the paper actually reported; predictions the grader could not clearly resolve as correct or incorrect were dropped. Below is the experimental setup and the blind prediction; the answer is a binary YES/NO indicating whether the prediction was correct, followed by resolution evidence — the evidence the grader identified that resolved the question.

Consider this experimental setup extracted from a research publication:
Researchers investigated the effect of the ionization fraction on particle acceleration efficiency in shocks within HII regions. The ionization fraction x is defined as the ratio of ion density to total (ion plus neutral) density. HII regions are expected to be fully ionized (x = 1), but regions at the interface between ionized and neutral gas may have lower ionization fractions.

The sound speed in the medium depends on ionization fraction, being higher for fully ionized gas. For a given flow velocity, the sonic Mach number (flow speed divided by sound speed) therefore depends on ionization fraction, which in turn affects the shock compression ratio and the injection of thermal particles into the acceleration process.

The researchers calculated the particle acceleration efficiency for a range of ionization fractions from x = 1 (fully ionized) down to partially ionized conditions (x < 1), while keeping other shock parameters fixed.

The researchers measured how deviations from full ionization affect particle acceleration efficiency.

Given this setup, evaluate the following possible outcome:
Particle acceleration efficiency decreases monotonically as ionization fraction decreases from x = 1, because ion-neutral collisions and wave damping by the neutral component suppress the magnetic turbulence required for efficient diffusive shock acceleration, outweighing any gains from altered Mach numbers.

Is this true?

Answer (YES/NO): YES